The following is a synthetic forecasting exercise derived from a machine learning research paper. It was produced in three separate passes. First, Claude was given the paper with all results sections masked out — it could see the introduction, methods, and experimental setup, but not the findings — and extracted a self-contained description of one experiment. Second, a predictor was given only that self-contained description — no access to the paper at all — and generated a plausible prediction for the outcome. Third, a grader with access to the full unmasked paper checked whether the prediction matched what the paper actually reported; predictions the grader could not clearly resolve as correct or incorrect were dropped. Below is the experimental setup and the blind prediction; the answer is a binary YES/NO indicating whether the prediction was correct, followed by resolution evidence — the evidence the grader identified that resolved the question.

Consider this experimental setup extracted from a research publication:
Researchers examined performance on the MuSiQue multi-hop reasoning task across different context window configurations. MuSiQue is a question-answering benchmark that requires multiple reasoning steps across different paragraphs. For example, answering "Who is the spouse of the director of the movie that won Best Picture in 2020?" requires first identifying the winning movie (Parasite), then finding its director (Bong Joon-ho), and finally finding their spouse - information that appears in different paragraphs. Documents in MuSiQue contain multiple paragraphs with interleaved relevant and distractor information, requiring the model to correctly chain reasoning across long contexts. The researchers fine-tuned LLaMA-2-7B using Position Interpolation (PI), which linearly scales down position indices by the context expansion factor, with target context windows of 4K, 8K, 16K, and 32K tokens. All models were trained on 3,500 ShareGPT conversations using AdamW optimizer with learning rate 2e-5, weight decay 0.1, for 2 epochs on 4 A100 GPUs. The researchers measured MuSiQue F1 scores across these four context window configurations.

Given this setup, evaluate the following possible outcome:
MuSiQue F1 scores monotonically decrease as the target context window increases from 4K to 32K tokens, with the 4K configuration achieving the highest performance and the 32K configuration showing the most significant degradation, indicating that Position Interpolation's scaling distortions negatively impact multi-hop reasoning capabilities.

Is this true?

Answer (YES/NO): NO